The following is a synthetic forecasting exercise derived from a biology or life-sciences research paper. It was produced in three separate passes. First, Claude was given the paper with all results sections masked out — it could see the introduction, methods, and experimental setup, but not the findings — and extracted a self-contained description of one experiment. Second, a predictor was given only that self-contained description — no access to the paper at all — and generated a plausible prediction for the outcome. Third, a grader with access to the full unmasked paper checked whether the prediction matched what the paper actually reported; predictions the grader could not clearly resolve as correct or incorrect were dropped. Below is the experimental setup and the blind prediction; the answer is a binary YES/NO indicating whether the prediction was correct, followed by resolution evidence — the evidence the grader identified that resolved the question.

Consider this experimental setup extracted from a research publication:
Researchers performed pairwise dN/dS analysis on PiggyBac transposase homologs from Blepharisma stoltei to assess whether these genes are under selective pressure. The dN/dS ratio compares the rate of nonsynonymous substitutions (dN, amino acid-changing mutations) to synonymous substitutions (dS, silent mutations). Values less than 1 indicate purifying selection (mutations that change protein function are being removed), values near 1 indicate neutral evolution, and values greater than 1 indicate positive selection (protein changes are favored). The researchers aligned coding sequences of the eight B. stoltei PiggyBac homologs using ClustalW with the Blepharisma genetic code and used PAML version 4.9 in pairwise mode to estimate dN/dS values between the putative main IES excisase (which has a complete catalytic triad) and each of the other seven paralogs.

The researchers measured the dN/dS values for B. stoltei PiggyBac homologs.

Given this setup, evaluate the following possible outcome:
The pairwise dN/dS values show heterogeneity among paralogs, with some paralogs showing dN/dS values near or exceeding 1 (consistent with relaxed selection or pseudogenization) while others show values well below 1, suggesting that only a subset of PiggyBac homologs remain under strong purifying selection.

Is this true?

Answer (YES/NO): NO